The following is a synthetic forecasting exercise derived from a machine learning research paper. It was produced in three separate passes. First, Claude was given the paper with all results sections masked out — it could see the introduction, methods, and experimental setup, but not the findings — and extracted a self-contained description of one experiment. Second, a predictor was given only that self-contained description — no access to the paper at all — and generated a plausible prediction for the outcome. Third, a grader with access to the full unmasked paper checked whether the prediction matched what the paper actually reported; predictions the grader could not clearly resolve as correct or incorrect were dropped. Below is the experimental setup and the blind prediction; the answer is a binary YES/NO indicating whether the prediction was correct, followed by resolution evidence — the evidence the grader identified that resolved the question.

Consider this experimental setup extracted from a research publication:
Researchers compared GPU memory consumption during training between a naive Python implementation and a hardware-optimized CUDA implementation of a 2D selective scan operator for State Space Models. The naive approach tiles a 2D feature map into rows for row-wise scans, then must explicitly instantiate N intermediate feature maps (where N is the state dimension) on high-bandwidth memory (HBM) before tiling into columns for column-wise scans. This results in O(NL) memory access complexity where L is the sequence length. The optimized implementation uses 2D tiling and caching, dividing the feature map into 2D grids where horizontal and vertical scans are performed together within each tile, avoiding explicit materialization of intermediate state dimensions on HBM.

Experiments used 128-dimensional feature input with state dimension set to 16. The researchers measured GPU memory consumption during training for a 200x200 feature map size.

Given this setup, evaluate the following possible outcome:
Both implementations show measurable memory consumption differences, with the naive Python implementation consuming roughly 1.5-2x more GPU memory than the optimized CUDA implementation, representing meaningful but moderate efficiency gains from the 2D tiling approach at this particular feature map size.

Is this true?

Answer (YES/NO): NO